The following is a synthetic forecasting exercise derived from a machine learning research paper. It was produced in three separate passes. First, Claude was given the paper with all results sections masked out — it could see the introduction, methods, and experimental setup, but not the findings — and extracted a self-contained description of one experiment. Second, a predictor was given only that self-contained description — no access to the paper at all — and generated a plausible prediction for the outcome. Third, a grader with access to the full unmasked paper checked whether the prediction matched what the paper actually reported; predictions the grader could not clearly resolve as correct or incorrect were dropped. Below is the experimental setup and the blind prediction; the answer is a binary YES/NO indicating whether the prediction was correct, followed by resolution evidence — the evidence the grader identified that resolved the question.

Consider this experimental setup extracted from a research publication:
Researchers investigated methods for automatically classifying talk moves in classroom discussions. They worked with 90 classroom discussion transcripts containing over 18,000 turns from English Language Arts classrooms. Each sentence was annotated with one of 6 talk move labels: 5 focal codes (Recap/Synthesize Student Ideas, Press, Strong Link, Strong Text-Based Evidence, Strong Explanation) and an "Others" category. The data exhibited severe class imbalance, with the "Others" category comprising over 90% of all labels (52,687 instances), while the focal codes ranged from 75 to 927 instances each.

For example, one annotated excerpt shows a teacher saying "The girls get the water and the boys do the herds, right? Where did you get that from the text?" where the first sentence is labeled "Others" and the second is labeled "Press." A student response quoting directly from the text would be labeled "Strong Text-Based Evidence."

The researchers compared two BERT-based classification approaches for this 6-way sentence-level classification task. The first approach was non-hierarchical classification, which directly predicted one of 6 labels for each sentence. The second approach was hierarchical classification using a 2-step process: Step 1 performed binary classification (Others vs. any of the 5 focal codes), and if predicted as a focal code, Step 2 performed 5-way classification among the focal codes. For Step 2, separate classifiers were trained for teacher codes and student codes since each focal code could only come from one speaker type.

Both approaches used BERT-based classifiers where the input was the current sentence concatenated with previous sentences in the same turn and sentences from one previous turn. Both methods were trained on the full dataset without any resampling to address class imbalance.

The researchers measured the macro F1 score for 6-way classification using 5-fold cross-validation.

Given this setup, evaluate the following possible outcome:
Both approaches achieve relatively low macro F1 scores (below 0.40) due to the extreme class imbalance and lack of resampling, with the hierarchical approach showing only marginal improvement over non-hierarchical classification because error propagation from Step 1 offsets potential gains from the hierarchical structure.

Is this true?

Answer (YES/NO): NO